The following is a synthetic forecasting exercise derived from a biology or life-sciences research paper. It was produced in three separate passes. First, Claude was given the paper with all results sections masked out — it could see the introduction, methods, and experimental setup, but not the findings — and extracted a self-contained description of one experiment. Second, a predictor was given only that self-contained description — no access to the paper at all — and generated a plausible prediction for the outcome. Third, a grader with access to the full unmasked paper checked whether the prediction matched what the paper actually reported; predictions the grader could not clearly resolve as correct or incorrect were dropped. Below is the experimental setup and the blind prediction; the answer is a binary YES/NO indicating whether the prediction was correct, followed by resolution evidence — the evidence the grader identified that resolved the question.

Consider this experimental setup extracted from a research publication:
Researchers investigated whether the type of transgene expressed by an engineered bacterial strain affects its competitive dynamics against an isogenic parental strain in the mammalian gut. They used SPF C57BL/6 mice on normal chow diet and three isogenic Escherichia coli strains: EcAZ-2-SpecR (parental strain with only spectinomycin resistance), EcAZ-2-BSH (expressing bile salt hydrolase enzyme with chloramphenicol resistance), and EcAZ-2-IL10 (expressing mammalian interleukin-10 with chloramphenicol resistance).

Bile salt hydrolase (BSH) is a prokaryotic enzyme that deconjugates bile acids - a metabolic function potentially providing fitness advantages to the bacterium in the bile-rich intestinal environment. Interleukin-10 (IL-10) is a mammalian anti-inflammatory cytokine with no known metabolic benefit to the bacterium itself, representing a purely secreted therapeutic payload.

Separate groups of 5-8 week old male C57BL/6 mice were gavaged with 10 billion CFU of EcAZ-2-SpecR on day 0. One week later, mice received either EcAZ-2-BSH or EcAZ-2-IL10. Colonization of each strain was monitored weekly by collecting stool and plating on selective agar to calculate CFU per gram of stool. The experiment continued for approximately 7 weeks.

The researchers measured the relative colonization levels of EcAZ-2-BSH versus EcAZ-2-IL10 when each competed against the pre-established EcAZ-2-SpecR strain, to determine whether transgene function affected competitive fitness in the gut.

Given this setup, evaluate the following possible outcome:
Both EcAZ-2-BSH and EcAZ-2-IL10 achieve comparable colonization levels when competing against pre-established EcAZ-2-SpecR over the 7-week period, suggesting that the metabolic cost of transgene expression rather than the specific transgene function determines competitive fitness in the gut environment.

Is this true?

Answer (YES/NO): NO